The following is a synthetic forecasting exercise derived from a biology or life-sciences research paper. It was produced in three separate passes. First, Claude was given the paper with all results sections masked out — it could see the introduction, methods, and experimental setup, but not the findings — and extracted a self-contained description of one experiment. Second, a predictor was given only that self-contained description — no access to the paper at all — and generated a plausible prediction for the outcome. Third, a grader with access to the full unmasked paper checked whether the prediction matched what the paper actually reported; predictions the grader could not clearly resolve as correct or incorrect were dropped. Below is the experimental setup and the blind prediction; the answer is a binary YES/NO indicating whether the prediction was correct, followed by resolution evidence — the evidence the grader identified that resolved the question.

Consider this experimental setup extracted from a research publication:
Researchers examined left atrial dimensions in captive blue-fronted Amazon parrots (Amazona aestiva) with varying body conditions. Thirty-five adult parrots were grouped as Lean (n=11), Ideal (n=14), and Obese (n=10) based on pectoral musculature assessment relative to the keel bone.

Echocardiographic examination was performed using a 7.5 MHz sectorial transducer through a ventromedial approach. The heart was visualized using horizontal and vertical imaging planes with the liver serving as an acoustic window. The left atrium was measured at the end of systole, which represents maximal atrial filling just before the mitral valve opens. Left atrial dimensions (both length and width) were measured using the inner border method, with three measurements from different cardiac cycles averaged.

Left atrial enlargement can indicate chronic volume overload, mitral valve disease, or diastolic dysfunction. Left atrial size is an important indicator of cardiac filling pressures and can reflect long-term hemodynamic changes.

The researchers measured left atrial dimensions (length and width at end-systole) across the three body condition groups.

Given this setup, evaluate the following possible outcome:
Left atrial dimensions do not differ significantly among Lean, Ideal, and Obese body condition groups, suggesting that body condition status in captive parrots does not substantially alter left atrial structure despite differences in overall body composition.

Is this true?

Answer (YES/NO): YES